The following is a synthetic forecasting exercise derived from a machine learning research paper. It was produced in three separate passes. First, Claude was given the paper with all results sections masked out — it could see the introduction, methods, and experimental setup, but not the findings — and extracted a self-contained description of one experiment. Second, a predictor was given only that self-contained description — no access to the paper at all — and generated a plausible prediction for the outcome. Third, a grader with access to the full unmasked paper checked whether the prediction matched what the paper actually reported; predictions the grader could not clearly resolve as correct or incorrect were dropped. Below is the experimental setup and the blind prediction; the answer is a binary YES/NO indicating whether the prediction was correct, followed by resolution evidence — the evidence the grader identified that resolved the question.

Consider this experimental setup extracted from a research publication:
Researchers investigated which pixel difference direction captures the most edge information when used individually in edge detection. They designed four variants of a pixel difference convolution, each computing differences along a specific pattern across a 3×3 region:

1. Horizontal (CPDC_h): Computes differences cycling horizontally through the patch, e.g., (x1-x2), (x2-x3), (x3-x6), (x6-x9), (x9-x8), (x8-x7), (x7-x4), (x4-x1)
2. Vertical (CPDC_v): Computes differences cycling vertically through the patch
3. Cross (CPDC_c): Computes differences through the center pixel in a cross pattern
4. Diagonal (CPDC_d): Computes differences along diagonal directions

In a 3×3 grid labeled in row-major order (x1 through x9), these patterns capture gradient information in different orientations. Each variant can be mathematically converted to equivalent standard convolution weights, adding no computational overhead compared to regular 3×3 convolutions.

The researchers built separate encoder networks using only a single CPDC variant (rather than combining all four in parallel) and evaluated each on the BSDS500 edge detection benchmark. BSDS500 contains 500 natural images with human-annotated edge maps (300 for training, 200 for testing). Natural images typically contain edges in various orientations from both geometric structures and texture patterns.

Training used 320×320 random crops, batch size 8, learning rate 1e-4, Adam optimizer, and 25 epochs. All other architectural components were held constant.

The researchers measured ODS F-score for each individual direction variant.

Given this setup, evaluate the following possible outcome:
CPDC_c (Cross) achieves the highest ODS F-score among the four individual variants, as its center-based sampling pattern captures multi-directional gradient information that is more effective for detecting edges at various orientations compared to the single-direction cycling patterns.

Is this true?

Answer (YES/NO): YES